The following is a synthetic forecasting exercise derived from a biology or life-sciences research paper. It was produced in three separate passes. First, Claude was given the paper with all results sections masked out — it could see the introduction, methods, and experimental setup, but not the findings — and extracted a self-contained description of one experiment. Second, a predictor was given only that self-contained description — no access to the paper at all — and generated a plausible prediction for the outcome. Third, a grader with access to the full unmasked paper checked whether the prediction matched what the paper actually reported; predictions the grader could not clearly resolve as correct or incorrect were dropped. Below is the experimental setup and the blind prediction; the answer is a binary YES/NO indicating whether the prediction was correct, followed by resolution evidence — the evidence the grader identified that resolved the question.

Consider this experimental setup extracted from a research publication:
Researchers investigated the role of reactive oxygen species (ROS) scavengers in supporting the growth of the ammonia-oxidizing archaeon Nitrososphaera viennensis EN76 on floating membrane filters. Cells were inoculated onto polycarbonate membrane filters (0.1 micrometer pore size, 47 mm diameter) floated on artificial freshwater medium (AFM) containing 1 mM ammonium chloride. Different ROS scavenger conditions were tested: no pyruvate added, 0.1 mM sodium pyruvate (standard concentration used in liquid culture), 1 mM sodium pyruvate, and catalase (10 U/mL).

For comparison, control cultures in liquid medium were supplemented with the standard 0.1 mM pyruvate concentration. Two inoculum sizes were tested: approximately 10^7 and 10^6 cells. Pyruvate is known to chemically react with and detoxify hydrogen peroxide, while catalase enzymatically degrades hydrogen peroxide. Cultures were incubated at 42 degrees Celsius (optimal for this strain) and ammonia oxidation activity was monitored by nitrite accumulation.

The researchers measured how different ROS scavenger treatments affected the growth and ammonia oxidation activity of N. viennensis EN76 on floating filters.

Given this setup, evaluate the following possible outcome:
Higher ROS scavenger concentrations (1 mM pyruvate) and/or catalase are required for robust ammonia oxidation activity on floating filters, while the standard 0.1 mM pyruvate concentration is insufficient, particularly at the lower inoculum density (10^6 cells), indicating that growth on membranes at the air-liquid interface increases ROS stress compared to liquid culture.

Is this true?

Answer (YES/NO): YES